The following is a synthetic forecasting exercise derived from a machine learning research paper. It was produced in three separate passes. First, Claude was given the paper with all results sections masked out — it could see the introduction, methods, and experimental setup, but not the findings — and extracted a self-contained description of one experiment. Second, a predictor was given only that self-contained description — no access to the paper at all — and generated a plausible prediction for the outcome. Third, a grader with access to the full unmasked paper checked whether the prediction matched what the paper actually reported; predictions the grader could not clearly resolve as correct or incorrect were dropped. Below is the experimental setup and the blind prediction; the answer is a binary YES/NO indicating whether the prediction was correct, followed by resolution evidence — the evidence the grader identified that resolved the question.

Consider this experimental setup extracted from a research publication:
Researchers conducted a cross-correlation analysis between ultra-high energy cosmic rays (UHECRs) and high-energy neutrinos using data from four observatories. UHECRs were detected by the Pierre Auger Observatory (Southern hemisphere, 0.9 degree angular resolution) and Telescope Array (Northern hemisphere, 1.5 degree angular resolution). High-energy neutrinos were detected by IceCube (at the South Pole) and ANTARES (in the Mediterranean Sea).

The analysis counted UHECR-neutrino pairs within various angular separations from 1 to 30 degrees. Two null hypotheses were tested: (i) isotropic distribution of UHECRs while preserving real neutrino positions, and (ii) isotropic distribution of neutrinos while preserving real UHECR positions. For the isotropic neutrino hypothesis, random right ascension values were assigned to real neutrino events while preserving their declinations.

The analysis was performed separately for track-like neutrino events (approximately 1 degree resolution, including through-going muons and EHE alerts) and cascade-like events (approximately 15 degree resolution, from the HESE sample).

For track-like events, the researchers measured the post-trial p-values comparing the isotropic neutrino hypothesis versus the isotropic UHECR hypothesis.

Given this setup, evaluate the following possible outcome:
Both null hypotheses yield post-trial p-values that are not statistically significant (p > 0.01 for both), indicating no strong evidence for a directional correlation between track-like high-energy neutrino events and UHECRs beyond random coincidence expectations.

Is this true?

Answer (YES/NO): YES